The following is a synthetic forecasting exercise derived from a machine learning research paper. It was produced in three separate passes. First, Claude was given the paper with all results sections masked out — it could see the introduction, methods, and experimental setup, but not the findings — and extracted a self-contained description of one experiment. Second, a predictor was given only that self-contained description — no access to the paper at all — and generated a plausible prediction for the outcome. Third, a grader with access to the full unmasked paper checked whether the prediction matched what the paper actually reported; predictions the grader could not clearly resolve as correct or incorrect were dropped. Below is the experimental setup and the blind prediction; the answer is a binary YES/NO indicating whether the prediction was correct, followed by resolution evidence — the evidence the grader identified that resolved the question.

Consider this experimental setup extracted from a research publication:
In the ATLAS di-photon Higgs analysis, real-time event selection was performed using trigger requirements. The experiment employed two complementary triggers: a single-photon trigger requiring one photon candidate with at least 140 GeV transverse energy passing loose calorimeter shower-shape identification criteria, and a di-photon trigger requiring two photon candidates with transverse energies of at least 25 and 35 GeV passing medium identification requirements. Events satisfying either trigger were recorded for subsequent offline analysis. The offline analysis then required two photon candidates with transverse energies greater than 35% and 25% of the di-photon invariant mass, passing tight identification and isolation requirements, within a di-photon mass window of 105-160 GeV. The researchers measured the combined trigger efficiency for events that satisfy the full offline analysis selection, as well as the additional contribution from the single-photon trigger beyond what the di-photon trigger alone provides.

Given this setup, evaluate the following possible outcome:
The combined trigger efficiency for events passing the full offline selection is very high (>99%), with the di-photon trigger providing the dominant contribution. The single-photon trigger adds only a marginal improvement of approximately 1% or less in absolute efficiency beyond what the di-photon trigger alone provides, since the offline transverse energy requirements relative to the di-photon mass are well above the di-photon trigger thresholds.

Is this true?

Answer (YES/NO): NO